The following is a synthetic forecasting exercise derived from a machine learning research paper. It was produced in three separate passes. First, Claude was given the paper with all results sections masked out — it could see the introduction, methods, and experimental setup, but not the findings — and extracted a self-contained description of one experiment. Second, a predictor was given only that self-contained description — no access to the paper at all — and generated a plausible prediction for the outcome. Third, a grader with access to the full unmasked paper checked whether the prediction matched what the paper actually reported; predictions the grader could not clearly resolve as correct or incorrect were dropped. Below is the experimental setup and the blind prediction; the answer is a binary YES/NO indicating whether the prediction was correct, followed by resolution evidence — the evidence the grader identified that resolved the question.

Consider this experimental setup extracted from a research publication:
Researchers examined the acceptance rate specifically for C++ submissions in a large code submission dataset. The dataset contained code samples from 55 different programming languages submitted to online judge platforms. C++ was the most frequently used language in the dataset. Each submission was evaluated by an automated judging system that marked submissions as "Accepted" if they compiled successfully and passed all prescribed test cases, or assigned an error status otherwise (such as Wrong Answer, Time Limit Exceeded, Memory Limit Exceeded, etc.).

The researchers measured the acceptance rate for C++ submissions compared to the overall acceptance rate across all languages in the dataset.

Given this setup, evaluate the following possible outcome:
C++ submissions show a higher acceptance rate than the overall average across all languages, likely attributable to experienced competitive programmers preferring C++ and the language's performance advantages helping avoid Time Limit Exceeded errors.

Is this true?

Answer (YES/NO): YES